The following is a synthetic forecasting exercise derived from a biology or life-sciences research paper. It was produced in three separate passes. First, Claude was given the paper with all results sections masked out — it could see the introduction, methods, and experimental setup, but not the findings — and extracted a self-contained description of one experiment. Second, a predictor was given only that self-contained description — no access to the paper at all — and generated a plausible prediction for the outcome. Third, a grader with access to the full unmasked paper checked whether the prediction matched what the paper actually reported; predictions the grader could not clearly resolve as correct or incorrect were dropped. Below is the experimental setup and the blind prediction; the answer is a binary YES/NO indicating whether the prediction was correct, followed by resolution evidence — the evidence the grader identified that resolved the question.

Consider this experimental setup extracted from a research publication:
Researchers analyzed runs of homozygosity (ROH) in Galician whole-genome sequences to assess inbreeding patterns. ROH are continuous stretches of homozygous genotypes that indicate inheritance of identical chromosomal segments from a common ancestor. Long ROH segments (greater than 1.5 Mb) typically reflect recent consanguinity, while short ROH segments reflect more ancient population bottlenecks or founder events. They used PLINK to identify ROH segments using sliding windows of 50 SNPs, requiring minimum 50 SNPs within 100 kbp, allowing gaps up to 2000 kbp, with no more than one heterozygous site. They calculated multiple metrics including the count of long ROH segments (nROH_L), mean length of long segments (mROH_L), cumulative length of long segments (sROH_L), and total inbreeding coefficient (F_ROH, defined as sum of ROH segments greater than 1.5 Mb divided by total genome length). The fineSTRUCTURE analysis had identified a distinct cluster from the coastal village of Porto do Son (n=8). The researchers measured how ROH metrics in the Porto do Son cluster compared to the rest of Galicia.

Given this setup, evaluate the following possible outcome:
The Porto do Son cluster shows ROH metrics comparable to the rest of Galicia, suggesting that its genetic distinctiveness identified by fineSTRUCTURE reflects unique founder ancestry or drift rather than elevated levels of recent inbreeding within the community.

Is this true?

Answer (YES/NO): NO